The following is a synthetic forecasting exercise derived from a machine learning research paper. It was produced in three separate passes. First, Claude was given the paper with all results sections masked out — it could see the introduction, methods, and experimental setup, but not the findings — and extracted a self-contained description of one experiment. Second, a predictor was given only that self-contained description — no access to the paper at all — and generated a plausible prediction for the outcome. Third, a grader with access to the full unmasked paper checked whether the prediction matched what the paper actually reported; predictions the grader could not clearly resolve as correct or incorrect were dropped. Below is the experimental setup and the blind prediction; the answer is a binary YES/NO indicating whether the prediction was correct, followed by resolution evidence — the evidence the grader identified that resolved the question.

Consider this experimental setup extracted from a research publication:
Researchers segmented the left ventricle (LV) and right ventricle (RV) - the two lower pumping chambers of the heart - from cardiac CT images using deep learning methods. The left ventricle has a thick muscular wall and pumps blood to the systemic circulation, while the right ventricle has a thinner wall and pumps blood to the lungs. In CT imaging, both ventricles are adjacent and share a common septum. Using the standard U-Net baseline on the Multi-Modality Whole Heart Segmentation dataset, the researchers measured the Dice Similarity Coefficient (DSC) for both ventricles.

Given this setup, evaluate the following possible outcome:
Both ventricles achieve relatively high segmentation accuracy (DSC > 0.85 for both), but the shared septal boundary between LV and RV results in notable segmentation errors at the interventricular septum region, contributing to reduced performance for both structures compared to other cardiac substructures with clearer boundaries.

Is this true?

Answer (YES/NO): NO